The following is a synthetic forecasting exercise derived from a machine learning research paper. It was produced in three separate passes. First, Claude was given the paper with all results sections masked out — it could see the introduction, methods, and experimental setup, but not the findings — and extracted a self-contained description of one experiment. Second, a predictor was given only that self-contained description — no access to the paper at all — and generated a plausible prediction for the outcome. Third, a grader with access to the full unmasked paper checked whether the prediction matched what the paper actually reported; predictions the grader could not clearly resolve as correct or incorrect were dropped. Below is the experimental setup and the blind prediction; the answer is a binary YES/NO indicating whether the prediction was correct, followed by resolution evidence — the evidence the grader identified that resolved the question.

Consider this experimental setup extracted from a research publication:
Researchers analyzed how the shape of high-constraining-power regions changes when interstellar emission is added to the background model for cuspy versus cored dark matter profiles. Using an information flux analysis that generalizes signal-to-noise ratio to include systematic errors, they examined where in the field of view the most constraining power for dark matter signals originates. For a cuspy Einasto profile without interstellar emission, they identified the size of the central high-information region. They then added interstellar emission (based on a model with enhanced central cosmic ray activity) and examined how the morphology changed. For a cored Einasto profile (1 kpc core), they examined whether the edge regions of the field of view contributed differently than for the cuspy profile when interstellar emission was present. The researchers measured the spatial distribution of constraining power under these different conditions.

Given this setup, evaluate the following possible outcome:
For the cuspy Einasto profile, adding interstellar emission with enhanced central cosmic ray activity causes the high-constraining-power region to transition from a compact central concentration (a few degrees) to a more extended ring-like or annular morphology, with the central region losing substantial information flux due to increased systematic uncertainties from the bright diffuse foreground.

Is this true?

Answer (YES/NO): NO